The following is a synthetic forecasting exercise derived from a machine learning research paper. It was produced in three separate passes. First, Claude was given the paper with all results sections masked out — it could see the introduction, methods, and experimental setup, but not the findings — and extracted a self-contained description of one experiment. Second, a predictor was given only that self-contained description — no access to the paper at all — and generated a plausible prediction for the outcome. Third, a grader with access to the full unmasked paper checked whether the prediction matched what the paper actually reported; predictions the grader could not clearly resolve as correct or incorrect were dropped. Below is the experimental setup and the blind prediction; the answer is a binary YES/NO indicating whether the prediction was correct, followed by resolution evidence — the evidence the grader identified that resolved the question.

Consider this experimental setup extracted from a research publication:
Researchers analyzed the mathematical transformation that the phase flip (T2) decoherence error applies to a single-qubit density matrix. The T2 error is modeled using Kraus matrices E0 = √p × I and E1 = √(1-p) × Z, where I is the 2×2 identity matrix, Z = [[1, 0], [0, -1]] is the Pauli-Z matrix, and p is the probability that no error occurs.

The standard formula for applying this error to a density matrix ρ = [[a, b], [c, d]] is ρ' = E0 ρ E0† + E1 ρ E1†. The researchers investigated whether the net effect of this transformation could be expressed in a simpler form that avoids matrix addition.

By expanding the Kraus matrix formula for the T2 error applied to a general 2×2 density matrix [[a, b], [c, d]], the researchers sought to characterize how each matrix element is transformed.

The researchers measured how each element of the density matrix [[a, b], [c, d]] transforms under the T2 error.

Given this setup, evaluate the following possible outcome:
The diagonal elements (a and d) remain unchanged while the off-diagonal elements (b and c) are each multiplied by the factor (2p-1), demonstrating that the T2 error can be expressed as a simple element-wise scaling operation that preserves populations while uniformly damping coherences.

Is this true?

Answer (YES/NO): YES